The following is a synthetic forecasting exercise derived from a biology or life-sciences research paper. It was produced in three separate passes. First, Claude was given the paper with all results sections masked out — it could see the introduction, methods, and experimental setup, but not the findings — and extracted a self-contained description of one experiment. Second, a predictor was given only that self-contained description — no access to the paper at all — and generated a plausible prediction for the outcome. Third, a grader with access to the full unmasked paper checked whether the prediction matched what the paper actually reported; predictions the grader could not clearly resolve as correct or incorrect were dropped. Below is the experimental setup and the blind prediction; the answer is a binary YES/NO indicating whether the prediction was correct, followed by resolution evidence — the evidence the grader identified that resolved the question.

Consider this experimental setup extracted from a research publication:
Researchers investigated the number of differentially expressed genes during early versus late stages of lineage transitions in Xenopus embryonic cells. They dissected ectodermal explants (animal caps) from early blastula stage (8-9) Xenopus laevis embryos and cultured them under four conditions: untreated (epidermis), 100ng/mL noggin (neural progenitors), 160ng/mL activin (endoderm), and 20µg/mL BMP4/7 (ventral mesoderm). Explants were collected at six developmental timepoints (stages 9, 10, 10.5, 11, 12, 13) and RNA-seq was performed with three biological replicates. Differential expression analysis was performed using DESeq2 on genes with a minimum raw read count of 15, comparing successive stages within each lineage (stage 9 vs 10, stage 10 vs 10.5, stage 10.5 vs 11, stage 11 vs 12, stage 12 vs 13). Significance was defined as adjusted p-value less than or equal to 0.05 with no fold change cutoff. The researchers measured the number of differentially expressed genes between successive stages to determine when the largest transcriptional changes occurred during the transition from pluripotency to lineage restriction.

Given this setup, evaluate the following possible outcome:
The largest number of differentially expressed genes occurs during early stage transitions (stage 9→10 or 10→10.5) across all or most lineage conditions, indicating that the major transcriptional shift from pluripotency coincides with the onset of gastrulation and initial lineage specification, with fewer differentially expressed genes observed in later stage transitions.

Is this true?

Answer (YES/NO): NO